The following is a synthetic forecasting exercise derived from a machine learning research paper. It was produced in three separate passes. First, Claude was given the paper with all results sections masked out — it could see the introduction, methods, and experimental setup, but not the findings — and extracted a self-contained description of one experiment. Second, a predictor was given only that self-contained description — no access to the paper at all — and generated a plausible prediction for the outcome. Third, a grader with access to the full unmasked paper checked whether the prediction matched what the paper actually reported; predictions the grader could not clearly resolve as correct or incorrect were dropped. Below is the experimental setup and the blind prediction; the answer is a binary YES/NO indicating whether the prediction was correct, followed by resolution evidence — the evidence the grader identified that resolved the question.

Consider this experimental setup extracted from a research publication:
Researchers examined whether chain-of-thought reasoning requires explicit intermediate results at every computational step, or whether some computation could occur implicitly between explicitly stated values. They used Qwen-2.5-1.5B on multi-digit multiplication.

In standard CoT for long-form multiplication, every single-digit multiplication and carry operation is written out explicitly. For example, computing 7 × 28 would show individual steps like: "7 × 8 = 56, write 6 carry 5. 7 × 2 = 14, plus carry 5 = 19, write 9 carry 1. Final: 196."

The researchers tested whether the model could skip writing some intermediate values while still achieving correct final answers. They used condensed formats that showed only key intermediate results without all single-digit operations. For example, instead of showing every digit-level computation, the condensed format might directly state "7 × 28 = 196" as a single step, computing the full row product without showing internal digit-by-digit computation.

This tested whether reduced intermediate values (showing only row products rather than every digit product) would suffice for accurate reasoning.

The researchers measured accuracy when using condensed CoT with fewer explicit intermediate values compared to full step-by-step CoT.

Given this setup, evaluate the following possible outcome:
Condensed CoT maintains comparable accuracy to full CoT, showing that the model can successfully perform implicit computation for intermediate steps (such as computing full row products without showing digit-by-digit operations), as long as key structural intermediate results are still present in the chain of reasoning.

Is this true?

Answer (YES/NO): YES